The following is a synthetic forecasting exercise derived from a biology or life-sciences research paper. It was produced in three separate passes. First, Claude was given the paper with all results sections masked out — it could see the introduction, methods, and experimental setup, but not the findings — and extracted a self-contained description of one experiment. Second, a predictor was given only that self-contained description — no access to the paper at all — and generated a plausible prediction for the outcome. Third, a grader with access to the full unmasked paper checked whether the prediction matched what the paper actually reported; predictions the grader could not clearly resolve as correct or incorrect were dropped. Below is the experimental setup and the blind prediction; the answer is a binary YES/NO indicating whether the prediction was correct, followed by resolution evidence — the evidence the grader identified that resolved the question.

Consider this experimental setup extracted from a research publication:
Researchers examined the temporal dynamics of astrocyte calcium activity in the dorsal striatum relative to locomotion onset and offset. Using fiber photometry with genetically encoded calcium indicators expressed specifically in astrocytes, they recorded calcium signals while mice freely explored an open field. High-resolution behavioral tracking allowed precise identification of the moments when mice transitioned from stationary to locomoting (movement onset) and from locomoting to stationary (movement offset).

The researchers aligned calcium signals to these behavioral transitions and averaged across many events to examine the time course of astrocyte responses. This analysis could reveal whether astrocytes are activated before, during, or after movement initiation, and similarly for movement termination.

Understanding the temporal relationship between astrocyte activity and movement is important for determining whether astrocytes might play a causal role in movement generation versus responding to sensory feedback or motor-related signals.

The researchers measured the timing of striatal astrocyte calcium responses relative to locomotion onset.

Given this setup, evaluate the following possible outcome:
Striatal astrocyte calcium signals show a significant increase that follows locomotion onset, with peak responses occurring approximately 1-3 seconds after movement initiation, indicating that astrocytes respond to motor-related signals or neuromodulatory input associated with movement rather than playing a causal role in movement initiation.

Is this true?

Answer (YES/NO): YES